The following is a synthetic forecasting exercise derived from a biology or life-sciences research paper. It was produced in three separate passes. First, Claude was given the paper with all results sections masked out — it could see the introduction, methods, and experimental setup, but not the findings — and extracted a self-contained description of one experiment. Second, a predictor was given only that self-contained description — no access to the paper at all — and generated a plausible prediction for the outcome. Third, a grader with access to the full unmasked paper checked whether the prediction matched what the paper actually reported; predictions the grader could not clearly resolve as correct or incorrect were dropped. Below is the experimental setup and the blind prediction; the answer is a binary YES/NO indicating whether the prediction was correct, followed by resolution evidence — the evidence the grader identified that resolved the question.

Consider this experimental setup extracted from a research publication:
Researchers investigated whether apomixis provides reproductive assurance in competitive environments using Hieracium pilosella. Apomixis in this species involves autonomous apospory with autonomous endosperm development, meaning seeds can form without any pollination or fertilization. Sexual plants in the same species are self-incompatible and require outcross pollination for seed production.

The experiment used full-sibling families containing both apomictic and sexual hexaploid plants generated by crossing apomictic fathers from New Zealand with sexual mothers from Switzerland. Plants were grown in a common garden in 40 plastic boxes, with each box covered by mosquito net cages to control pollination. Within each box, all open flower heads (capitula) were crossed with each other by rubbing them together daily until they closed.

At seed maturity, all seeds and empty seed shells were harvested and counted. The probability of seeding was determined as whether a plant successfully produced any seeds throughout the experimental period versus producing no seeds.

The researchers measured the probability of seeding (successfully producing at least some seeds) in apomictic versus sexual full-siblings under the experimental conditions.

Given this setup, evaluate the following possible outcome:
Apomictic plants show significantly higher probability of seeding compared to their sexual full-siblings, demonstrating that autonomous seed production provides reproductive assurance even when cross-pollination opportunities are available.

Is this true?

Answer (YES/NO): YES